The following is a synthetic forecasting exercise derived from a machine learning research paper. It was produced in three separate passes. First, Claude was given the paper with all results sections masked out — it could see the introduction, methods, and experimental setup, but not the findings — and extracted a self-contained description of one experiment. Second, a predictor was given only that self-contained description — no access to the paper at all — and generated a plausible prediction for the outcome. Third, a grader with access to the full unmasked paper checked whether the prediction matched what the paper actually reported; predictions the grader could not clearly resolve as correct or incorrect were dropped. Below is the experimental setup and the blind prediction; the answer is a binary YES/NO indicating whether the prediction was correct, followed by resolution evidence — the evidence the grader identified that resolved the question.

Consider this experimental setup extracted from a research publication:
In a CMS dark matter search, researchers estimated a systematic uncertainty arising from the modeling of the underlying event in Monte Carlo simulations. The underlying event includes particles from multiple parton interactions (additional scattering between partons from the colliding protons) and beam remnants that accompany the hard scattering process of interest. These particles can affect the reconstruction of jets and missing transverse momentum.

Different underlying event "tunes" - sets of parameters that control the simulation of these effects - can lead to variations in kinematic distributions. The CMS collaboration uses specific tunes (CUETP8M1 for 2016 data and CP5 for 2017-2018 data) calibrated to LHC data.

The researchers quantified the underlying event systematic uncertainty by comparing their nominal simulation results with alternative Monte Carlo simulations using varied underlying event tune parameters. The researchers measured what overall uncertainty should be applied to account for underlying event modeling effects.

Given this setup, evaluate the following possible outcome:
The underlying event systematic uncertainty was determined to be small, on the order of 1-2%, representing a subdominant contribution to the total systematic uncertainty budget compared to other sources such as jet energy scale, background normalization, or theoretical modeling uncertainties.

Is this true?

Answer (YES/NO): YES